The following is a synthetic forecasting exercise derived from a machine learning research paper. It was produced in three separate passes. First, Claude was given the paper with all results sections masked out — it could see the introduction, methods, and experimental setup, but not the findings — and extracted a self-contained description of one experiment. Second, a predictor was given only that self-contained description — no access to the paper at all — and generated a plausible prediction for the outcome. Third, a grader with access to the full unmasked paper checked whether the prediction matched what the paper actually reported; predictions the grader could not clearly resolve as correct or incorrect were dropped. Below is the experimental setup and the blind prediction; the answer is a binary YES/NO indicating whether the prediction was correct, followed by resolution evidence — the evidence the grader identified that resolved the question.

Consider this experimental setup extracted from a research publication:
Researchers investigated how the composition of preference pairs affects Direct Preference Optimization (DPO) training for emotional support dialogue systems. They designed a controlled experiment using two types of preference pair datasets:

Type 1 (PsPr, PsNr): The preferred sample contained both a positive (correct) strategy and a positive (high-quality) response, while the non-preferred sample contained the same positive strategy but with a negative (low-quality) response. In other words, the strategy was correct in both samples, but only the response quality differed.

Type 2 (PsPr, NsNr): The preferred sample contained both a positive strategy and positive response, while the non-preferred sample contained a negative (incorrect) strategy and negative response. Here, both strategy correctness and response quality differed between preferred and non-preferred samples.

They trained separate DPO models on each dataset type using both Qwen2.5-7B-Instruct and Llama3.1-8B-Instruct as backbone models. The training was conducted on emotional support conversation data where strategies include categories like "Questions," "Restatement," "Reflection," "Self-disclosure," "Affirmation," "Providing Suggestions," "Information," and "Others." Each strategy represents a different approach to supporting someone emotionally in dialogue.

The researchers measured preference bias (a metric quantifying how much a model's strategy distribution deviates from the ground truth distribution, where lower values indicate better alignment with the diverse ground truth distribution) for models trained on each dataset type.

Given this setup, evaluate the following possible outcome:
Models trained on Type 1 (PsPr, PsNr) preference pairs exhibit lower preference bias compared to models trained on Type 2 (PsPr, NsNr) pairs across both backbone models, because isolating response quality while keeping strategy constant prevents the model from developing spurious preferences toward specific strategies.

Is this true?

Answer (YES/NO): NO